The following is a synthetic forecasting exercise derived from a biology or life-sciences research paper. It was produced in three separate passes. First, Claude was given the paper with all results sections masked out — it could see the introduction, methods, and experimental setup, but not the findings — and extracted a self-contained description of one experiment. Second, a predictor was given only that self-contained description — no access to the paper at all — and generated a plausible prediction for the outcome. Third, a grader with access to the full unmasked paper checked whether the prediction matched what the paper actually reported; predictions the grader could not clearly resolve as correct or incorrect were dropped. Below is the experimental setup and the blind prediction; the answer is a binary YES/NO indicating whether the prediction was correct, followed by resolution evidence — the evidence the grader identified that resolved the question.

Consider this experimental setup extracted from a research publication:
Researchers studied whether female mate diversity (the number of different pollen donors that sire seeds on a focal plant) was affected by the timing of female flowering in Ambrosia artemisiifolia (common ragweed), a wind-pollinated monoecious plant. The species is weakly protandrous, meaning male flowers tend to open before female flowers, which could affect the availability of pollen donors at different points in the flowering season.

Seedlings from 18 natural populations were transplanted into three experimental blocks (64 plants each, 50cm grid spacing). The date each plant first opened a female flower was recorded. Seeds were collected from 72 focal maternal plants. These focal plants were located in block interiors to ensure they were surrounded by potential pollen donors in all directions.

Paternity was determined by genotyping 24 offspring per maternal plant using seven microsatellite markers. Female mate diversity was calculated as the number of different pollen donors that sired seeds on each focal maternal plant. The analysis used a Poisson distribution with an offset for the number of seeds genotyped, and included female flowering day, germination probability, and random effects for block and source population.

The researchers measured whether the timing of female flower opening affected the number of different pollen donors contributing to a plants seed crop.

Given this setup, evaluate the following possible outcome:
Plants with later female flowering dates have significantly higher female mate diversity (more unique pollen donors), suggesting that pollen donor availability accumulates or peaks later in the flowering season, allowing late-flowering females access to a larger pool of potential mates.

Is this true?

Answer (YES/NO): YES